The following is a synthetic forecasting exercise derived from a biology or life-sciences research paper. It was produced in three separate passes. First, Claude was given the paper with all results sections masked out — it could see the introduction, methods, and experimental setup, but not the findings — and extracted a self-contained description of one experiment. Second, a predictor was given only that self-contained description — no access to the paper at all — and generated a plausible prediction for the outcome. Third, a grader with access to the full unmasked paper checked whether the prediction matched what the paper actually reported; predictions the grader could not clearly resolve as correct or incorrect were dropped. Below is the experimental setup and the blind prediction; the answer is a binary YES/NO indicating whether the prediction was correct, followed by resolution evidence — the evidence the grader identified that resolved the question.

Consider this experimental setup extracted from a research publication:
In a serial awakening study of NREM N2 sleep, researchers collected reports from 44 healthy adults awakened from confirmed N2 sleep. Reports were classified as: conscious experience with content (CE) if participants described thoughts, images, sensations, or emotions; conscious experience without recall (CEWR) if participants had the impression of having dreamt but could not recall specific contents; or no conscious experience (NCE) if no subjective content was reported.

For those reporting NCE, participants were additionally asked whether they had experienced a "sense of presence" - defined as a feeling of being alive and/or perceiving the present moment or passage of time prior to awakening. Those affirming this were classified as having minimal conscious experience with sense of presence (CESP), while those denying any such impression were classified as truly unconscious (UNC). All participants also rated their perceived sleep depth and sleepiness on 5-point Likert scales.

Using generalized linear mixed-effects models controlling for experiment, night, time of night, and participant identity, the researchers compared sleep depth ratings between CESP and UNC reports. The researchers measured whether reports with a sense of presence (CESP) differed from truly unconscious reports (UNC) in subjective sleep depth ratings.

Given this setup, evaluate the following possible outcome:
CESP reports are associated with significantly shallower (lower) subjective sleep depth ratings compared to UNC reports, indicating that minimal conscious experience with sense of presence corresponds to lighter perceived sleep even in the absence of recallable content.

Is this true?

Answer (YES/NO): YES